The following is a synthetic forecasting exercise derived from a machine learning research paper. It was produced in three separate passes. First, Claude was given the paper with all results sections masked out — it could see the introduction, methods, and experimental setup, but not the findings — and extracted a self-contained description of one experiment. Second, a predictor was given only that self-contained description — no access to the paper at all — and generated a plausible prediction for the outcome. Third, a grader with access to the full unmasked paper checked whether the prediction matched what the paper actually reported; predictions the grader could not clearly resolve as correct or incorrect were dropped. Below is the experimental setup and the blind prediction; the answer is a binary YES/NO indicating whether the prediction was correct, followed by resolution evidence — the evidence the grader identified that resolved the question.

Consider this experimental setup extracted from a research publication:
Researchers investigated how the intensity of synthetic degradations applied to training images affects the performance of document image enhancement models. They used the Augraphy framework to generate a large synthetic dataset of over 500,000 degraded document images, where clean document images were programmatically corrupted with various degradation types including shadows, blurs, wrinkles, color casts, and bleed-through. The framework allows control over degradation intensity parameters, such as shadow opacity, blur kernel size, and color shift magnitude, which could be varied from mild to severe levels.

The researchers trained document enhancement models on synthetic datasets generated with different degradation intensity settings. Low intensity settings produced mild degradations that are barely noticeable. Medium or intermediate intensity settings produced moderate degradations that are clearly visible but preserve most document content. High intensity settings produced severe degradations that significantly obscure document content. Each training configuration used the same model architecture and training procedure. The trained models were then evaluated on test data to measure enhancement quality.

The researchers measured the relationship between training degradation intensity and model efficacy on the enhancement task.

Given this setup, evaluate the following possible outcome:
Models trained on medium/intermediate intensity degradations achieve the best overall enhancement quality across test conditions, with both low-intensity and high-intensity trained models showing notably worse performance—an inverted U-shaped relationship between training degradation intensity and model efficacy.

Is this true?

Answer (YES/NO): YES